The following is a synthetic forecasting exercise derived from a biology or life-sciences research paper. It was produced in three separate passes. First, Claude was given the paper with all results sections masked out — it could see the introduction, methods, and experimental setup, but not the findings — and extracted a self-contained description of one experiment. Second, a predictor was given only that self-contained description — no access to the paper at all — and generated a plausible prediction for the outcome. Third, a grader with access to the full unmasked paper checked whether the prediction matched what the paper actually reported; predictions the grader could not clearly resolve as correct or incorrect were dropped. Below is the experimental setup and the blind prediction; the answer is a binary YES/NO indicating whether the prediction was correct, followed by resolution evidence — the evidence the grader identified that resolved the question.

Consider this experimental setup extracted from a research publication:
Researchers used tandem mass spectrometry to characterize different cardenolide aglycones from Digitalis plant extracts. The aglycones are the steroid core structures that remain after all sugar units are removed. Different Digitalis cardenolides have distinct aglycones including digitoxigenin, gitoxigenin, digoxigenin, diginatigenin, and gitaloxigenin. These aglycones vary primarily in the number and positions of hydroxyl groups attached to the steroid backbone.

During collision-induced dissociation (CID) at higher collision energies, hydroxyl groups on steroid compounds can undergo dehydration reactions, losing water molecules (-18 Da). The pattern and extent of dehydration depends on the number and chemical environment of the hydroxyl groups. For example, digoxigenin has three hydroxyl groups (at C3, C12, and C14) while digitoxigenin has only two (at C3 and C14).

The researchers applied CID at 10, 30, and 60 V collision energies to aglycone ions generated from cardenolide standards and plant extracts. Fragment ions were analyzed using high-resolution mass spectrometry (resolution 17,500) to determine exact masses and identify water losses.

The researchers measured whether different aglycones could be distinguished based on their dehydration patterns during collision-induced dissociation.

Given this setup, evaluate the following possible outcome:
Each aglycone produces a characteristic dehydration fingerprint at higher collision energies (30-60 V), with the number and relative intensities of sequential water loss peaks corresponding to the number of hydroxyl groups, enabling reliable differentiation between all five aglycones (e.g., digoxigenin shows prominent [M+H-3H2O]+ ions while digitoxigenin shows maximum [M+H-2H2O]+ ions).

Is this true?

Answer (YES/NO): YES